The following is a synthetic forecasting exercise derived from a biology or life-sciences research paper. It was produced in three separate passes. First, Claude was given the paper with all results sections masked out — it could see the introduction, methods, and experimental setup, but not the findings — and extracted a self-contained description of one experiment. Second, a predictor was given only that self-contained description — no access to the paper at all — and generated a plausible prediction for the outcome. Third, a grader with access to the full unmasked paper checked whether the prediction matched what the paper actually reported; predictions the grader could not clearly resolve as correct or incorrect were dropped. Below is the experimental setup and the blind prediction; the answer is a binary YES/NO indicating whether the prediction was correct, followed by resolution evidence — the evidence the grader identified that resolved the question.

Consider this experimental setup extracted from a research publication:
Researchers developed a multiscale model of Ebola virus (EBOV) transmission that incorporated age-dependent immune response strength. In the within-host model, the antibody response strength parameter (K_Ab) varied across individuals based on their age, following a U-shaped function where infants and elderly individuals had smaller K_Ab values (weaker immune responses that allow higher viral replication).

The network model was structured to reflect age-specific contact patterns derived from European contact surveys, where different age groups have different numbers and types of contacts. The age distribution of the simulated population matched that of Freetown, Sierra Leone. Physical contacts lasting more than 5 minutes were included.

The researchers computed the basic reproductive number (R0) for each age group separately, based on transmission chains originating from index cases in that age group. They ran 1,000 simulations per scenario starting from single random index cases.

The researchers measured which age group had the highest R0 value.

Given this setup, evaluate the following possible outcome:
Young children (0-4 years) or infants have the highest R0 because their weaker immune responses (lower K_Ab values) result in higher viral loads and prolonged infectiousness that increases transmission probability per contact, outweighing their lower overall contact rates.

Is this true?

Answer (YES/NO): NO